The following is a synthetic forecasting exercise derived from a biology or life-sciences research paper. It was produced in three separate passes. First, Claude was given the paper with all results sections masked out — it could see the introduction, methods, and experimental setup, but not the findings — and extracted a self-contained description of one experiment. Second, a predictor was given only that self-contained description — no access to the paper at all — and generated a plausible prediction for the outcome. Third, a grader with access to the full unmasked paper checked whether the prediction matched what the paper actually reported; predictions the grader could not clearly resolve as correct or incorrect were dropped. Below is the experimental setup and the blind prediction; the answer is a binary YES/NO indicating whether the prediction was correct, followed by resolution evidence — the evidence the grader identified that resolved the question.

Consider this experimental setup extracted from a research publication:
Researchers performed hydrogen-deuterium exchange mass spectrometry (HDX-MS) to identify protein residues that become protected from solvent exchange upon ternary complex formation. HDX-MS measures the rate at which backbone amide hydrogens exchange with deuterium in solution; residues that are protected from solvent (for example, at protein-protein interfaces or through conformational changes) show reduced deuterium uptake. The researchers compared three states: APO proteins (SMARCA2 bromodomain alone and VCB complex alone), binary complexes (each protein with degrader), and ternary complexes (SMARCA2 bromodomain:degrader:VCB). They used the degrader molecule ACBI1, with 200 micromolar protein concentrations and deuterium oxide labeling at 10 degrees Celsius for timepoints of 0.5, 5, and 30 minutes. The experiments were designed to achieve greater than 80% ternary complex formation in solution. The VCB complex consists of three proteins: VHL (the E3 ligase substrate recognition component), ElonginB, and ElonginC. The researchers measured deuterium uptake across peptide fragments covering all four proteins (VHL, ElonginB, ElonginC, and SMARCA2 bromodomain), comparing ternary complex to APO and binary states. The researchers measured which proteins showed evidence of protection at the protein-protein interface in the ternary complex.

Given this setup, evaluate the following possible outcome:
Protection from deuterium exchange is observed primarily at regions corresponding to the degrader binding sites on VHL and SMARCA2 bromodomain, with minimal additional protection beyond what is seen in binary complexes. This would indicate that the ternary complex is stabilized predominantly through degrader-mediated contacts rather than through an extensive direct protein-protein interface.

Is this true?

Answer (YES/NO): NO